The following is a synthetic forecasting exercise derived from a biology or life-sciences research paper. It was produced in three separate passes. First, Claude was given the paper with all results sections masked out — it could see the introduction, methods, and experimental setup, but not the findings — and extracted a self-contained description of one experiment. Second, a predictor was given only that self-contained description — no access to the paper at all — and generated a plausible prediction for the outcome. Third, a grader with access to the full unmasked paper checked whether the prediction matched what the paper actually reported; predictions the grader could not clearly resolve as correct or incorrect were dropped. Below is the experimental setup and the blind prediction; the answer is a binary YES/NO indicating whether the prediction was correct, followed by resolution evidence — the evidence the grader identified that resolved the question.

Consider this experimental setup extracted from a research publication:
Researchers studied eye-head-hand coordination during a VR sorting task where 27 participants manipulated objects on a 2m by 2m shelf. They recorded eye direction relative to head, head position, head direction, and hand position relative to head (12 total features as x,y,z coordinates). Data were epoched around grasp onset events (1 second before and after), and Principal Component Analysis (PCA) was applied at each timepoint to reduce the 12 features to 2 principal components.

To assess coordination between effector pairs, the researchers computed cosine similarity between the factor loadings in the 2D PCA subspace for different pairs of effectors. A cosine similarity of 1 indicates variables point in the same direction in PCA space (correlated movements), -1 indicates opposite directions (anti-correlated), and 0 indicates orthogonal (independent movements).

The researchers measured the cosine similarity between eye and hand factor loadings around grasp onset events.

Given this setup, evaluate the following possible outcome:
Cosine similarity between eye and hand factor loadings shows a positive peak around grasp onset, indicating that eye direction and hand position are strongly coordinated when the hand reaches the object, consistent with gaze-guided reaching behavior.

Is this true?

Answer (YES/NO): YES